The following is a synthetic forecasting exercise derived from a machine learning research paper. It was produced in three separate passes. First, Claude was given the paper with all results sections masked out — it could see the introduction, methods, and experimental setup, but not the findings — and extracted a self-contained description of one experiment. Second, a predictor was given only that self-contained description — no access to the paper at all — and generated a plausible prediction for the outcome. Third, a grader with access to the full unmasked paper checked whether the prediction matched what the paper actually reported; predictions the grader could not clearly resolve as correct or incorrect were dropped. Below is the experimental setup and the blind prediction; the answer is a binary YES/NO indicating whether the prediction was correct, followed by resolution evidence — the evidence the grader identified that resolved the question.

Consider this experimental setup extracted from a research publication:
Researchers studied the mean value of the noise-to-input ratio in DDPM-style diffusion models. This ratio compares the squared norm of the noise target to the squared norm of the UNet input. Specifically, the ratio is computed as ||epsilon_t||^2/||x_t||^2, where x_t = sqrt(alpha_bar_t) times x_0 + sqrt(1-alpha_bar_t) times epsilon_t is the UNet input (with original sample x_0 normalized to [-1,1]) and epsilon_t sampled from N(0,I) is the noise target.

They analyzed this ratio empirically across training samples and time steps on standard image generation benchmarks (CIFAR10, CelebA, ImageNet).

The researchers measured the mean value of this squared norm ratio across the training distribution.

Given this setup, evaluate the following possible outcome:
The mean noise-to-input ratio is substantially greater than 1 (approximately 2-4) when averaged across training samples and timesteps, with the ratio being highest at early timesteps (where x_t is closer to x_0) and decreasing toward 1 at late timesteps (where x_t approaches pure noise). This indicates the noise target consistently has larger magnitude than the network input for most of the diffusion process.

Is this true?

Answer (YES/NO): NO